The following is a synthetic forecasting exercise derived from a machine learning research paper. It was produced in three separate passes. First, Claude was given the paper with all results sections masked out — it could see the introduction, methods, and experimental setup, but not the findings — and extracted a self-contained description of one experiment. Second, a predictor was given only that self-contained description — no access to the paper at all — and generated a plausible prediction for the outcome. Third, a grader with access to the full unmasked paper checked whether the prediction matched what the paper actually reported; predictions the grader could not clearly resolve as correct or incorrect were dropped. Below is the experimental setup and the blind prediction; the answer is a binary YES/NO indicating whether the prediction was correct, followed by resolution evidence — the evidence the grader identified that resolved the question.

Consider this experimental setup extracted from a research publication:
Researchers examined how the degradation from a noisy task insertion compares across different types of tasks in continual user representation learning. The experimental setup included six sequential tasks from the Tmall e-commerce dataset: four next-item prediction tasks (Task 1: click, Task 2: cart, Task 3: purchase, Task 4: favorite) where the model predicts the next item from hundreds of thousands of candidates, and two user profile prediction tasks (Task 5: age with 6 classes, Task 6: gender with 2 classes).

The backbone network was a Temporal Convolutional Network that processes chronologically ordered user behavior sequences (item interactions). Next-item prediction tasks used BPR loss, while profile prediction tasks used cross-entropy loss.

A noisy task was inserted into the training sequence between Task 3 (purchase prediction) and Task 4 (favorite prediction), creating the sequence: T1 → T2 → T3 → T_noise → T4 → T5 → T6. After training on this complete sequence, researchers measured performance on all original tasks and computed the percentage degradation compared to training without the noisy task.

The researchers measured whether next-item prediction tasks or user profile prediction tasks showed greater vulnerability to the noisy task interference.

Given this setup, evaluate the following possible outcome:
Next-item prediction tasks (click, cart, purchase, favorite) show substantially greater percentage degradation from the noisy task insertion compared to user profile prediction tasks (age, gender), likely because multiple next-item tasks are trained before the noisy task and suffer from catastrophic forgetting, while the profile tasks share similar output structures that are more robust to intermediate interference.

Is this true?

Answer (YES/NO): YES